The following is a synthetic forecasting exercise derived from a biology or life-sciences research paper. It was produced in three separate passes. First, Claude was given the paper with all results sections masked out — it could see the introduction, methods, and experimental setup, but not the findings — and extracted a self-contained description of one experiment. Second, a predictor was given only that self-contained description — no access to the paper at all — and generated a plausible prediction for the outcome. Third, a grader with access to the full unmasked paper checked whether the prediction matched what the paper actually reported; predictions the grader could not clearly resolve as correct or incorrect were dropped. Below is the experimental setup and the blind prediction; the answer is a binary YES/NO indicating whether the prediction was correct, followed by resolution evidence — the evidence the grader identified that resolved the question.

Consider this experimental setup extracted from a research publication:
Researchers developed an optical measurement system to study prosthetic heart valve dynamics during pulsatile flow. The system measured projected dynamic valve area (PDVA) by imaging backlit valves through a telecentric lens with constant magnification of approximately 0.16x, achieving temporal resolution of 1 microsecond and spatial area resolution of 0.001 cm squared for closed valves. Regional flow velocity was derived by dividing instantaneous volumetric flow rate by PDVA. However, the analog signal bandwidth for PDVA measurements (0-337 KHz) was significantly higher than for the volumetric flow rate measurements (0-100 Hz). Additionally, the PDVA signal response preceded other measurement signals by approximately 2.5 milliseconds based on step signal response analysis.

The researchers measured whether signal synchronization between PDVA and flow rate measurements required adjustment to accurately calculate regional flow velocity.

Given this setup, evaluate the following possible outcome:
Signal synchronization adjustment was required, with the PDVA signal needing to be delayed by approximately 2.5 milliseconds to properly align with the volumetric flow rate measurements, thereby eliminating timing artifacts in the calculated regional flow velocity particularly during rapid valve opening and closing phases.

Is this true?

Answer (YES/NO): NO